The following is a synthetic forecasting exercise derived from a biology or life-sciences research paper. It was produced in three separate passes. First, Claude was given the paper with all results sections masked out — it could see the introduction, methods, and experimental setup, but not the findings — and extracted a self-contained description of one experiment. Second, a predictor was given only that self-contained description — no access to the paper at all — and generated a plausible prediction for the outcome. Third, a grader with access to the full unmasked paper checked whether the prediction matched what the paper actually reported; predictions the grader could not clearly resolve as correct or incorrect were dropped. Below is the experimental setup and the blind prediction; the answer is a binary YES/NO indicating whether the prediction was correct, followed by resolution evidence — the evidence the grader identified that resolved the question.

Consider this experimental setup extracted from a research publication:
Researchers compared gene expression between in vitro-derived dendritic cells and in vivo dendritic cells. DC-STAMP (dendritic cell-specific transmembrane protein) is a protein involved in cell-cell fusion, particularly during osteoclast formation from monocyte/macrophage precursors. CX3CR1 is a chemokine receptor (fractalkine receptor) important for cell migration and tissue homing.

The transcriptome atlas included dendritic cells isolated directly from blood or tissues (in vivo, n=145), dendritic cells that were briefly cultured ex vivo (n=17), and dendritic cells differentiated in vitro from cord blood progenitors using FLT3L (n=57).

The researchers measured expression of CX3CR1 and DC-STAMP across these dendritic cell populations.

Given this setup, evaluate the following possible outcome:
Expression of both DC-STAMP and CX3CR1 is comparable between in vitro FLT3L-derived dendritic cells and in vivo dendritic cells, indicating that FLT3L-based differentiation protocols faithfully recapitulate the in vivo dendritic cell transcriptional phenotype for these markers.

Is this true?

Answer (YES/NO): NO